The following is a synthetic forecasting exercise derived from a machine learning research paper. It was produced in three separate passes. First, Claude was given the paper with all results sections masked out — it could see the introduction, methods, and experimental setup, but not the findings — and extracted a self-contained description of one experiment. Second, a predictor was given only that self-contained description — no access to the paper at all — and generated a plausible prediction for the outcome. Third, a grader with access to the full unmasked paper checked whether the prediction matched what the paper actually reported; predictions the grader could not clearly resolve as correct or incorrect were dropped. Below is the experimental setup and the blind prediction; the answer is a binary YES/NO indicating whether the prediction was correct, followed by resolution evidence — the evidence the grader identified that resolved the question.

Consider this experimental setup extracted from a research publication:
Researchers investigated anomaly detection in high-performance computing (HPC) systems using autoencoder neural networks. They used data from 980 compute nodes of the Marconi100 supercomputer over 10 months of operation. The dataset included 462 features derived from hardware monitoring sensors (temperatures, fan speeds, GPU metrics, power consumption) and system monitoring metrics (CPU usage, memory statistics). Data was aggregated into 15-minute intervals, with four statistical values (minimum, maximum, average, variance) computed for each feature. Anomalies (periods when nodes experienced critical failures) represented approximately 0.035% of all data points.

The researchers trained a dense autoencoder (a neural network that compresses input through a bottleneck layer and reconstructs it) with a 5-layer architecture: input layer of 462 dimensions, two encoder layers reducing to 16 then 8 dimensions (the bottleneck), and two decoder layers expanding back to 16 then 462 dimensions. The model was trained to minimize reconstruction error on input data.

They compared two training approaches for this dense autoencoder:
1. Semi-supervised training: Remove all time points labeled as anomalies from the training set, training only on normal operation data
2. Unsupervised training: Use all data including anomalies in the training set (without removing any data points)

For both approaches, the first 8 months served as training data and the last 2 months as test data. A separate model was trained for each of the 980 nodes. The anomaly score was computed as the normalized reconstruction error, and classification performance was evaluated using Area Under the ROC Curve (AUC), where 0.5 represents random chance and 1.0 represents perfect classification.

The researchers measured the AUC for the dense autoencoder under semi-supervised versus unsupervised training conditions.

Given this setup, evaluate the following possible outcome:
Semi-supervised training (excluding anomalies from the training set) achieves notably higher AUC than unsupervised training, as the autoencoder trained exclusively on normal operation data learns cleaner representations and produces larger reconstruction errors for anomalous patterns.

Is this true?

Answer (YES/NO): NO